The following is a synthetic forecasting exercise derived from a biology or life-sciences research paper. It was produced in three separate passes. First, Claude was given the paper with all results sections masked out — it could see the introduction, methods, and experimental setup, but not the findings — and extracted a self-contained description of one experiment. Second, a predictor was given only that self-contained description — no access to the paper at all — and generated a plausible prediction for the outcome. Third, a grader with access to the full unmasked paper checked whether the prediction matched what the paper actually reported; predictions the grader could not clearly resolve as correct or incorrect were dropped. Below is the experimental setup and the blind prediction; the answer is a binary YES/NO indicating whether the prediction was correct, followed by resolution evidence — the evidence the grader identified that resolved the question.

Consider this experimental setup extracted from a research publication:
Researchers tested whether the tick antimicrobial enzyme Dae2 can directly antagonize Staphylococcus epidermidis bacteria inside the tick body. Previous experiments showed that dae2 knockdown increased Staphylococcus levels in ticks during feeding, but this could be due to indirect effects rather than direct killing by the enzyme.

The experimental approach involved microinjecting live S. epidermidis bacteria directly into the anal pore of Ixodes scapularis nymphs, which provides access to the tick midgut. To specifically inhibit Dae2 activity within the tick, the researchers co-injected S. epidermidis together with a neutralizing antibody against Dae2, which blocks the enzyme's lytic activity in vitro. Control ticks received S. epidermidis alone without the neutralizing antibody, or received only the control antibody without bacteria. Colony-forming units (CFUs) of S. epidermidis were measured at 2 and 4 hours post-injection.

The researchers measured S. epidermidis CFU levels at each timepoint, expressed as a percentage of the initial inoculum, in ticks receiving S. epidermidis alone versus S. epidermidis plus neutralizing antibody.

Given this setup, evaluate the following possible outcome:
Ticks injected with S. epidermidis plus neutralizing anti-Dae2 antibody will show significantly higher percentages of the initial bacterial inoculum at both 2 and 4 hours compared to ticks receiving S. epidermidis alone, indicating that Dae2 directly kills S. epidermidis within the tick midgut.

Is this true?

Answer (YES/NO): NO